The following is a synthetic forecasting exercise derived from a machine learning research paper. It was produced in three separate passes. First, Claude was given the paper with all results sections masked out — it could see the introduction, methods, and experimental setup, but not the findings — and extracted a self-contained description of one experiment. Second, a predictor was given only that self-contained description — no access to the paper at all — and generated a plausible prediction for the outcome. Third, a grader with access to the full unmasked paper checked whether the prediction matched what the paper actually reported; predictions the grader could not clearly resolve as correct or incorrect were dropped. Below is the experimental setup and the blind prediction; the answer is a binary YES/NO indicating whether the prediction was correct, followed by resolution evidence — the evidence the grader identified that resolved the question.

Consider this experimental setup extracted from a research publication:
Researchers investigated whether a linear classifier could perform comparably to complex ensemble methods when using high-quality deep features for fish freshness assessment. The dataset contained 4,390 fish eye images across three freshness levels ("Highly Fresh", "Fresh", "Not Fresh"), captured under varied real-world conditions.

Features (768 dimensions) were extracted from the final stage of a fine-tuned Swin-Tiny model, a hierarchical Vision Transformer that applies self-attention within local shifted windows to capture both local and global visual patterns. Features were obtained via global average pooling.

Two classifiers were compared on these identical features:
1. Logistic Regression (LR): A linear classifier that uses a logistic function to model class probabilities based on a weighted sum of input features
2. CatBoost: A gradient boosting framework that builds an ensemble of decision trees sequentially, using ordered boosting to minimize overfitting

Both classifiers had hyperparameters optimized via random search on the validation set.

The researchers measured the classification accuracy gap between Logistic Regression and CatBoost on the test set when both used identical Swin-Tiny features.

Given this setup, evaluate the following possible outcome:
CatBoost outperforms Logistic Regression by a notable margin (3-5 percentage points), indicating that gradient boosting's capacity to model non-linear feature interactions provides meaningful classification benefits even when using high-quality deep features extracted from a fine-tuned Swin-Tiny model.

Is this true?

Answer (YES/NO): NO